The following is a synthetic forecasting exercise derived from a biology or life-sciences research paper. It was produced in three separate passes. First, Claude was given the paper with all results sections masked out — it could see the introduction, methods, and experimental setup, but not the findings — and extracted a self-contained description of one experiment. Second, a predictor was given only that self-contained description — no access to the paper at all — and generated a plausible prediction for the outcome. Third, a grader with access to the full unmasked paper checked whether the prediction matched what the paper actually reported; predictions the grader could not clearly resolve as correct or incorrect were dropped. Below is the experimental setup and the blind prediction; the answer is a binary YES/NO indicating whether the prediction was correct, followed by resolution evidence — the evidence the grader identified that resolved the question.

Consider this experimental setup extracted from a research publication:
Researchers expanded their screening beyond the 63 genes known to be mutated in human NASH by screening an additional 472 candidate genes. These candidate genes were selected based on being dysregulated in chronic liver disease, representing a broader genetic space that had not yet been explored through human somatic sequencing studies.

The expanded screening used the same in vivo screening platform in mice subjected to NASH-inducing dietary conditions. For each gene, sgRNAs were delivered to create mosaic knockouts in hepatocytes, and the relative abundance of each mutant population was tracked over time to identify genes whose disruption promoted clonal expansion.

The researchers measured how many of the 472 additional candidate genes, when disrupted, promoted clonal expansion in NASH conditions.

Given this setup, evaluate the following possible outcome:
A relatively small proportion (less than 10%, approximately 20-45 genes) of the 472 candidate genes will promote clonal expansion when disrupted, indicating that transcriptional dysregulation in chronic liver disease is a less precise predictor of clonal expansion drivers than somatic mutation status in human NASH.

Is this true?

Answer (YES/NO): YES